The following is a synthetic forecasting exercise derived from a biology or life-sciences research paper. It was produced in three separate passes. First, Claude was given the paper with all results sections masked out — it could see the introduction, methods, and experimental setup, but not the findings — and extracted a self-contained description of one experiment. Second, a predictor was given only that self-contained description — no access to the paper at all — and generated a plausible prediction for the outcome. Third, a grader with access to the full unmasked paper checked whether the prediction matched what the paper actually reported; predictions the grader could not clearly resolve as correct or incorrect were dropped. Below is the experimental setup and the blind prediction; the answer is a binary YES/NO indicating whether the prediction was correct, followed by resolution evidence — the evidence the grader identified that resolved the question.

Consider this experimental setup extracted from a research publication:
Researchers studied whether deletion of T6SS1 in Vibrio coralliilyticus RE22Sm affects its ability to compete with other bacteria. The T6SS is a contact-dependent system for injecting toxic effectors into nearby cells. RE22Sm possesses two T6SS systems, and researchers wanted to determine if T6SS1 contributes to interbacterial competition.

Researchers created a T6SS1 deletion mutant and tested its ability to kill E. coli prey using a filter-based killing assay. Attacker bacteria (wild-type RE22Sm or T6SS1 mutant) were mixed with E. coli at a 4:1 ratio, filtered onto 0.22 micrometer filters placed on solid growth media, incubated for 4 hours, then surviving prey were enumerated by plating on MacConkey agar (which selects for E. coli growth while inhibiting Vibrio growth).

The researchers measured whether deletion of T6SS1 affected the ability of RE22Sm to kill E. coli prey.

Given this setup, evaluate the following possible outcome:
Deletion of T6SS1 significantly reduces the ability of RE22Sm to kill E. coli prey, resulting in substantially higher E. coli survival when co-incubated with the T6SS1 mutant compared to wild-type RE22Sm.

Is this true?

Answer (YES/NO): YES